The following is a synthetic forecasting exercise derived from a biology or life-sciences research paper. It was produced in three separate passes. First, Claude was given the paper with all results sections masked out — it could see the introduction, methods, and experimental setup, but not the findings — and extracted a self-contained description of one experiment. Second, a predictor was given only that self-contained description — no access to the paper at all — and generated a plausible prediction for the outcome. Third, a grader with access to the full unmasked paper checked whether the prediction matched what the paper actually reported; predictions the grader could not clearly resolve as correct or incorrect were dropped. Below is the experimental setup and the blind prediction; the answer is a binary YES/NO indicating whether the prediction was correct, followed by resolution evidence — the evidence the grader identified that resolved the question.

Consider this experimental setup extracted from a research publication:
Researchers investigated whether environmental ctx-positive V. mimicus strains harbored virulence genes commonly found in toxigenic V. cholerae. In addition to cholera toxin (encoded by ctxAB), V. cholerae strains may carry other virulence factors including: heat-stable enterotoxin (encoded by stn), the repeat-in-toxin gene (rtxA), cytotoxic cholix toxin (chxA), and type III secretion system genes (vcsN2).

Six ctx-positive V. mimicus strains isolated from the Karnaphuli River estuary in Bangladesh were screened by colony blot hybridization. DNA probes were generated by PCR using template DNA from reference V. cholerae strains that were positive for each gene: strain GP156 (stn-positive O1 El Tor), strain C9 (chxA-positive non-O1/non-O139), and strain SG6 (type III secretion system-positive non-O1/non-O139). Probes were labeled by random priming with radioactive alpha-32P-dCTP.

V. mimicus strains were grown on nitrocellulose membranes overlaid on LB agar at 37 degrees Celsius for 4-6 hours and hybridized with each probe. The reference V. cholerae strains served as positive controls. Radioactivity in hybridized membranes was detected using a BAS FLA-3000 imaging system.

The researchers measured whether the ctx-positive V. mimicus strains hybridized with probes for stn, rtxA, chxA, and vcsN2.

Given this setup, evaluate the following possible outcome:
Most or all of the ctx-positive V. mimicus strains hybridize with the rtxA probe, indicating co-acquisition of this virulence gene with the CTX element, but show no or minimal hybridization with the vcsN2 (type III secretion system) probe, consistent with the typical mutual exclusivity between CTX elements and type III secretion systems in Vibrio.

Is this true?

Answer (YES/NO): NO